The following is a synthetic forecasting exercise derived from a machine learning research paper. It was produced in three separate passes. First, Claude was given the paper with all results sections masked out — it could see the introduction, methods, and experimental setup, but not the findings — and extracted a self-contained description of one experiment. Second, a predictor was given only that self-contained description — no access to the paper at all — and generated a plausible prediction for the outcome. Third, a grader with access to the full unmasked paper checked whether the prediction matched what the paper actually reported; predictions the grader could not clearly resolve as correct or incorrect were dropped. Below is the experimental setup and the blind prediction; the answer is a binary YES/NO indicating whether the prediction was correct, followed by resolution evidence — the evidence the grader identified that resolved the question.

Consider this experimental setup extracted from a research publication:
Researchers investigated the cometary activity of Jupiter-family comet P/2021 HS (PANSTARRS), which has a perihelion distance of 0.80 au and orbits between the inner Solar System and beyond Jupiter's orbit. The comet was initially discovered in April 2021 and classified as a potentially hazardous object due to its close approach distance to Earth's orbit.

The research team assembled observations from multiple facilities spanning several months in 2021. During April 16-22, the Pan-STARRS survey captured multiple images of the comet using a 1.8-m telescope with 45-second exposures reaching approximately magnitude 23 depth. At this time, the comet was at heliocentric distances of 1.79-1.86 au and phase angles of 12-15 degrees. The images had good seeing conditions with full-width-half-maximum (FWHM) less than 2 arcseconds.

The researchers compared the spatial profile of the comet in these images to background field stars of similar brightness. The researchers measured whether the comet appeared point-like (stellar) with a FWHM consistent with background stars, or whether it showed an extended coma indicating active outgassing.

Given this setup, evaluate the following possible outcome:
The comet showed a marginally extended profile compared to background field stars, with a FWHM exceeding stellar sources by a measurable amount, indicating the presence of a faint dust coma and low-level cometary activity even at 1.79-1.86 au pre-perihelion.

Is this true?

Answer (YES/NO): NO